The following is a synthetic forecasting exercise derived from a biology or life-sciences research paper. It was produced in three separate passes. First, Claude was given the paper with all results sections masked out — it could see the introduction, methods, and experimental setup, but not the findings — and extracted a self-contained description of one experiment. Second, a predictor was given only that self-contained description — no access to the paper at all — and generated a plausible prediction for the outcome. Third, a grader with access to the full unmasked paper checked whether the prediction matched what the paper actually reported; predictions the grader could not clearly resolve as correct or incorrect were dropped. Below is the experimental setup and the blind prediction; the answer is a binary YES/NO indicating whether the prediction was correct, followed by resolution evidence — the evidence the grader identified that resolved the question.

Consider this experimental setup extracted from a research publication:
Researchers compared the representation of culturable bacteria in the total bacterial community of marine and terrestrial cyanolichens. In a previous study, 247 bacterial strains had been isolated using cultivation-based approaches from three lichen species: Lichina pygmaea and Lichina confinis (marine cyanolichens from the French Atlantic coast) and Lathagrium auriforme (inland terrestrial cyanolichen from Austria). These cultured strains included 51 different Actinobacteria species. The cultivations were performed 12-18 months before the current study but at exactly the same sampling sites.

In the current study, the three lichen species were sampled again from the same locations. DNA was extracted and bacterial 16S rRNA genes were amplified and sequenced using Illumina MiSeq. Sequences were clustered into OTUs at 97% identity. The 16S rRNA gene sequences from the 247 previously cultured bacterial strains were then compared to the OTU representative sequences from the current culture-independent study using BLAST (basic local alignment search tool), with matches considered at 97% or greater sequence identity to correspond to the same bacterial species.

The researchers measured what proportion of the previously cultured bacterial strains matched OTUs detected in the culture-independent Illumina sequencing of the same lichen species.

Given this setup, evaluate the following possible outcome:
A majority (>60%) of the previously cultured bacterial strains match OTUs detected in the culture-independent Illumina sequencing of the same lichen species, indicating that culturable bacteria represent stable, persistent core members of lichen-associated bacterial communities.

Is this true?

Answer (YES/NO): NO